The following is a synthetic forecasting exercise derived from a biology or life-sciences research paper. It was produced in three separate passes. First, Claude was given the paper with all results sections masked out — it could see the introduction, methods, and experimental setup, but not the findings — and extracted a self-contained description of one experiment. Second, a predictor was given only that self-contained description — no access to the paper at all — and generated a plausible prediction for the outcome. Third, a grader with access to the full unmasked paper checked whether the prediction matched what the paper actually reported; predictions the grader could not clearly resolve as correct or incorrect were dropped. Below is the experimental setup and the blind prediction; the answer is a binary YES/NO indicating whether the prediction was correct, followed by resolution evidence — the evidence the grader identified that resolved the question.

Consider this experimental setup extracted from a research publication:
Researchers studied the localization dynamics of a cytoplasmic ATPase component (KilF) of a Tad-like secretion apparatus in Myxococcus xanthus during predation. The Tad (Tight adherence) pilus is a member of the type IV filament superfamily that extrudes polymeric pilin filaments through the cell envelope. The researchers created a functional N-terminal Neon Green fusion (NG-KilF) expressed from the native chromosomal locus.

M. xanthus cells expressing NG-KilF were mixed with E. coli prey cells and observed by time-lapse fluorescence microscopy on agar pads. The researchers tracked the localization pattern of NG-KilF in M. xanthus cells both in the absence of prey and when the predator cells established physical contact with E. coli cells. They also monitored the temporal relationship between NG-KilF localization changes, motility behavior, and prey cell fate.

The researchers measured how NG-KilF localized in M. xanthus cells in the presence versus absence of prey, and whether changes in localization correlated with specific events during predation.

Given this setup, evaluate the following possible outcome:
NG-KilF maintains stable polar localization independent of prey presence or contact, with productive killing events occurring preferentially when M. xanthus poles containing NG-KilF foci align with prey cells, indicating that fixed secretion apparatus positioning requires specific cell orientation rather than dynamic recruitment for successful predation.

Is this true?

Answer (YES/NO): NO